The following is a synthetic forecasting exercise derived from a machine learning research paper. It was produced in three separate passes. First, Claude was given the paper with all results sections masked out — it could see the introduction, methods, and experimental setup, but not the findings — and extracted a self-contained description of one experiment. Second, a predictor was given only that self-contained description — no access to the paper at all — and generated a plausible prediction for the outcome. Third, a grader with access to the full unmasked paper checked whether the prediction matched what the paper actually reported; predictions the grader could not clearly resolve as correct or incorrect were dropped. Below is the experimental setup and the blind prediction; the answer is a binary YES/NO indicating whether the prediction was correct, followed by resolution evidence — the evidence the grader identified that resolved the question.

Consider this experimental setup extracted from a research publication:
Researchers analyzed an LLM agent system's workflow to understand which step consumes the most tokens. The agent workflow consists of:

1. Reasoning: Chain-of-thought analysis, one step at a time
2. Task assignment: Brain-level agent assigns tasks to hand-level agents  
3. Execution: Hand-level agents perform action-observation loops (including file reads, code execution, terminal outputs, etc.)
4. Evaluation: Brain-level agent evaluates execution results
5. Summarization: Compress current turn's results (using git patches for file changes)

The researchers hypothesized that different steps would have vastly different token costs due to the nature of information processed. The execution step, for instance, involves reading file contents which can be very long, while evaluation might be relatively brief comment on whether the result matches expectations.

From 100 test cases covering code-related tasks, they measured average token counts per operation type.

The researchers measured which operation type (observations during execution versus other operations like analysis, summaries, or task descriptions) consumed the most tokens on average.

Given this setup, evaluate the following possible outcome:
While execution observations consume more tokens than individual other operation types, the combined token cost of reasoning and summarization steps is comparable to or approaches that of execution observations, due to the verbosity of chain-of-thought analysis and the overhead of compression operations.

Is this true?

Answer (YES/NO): NO